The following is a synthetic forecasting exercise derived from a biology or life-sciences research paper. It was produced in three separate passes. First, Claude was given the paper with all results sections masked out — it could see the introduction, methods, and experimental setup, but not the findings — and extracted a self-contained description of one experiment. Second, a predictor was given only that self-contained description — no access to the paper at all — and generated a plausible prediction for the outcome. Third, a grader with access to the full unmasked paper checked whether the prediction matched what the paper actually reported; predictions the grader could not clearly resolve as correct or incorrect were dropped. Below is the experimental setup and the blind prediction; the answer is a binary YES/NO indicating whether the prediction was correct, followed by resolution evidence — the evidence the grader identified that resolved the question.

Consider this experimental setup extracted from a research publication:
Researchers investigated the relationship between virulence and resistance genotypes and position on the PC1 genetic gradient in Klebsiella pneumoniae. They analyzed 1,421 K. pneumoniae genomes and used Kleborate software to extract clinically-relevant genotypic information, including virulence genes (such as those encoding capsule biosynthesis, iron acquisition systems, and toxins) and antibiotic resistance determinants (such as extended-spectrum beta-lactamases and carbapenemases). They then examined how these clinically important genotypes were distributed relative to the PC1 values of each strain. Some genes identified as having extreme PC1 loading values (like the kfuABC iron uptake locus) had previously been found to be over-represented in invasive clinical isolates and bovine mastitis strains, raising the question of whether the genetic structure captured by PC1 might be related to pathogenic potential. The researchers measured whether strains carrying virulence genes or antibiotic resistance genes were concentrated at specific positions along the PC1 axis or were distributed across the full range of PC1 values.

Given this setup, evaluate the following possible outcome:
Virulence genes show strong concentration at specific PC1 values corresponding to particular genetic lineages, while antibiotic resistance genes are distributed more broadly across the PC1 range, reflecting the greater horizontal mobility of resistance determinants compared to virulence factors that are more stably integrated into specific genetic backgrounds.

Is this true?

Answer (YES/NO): NO